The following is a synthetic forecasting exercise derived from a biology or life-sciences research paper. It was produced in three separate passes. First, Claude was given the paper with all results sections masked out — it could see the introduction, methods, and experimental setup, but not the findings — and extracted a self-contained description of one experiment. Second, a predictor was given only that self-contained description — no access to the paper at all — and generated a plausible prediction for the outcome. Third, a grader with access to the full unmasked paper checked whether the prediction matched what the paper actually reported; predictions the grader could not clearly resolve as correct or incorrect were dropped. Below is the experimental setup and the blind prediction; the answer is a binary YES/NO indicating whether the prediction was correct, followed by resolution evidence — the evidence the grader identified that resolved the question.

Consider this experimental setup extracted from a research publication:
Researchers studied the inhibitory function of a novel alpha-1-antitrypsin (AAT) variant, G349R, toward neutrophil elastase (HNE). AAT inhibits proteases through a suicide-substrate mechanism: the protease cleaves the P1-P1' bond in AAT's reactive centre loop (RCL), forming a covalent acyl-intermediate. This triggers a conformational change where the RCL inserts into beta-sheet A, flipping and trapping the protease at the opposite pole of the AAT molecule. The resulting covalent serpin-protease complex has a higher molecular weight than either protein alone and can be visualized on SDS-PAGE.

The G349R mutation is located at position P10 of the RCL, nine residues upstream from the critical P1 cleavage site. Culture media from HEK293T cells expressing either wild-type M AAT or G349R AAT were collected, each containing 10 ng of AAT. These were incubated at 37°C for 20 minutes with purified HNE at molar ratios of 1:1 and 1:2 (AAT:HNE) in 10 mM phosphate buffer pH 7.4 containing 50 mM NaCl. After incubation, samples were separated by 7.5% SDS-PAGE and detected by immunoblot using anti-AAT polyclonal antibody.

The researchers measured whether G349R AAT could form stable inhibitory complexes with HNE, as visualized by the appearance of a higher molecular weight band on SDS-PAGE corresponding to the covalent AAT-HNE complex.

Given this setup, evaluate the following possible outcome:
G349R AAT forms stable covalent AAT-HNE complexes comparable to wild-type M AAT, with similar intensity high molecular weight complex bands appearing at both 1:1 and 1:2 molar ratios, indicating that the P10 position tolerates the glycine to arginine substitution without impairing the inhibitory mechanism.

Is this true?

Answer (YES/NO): NO